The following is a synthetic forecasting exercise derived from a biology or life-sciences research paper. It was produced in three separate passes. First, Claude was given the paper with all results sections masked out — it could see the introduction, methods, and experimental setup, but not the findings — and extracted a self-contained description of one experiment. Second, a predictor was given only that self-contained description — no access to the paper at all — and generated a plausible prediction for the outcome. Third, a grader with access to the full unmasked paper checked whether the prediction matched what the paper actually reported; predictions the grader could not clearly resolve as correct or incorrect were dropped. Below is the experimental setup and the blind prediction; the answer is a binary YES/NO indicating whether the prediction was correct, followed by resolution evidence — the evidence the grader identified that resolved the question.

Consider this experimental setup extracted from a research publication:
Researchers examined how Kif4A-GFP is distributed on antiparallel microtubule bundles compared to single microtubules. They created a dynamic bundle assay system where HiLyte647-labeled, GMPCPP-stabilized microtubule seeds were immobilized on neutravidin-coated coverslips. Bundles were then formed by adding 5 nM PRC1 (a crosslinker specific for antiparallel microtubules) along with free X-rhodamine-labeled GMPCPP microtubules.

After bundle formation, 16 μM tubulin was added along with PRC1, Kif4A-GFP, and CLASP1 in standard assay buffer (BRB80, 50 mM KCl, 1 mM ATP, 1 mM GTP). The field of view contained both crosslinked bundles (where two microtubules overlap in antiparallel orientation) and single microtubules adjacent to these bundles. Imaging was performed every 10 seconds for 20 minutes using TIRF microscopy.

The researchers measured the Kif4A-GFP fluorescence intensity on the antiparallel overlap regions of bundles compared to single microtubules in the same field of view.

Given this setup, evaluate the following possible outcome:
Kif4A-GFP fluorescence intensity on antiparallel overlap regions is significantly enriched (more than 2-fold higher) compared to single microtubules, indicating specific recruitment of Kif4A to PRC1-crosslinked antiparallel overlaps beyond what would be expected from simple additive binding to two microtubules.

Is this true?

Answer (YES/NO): YES